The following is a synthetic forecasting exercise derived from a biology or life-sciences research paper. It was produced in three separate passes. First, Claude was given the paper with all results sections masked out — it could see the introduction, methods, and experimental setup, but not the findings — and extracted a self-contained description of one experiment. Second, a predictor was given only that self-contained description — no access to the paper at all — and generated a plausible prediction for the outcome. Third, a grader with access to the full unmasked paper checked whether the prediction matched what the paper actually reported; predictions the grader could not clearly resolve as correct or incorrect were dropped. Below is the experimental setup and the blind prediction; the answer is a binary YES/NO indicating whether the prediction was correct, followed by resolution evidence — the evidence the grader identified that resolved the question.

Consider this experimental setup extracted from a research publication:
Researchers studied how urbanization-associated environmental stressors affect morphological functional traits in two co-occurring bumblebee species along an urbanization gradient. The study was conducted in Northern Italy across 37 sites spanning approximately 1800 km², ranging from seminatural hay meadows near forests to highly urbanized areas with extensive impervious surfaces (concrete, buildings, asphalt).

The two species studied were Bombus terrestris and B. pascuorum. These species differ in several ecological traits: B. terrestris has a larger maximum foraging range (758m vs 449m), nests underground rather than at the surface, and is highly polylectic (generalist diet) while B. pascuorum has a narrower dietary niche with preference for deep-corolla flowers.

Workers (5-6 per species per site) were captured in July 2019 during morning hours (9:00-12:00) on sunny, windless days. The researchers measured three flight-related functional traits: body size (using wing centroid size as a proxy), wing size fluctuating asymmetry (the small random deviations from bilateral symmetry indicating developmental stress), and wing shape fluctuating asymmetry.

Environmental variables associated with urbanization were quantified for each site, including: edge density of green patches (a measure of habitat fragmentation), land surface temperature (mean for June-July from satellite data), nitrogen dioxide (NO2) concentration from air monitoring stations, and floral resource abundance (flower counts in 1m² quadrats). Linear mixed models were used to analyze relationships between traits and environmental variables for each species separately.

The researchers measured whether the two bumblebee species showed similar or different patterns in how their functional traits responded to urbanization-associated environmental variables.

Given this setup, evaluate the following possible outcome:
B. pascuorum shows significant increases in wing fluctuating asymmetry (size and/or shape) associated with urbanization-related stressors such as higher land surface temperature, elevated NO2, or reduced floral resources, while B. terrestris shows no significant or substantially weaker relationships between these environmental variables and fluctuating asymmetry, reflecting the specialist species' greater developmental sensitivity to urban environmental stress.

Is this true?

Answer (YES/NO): NO